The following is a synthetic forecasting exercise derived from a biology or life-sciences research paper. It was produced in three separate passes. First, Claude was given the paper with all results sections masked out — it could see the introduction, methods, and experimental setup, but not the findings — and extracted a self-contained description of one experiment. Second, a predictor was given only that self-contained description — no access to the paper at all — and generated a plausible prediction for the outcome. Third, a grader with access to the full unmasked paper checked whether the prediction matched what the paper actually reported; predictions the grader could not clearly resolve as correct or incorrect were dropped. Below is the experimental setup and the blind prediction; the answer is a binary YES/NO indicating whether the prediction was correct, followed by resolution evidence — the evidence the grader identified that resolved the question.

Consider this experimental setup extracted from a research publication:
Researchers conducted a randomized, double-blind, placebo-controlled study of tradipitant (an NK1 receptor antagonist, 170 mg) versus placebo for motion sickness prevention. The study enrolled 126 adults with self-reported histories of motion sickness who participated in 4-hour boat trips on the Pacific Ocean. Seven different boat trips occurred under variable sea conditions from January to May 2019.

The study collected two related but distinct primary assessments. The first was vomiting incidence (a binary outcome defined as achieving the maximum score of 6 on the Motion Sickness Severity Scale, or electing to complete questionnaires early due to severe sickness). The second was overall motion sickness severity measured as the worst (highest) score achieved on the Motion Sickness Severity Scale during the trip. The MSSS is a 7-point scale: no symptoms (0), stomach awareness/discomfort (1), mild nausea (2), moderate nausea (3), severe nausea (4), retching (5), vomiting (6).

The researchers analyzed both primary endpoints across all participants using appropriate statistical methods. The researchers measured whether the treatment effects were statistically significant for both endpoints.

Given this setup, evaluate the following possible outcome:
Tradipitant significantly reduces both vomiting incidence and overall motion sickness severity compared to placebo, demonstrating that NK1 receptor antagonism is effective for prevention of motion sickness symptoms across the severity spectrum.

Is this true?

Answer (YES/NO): NO